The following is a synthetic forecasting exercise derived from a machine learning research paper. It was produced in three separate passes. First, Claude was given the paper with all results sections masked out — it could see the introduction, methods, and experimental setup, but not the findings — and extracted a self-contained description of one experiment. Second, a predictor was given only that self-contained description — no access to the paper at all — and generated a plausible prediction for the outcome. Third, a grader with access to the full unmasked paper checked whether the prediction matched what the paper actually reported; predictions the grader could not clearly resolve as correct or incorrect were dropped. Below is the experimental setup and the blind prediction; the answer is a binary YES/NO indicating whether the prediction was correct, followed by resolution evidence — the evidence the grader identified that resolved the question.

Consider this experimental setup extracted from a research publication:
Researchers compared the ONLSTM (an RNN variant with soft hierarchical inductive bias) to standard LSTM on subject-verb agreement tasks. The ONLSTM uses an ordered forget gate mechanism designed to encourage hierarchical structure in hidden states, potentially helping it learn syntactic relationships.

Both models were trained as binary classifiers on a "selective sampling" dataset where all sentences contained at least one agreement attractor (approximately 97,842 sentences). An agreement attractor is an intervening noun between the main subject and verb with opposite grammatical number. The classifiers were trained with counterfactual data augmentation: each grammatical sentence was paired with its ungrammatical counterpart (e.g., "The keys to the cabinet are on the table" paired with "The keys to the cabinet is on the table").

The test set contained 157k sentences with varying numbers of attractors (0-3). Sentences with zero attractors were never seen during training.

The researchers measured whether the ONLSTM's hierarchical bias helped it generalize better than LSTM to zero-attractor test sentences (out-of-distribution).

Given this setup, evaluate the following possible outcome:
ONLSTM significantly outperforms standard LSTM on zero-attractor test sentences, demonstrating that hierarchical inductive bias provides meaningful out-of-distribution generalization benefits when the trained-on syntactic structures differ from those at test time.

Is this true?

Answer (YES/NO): NO